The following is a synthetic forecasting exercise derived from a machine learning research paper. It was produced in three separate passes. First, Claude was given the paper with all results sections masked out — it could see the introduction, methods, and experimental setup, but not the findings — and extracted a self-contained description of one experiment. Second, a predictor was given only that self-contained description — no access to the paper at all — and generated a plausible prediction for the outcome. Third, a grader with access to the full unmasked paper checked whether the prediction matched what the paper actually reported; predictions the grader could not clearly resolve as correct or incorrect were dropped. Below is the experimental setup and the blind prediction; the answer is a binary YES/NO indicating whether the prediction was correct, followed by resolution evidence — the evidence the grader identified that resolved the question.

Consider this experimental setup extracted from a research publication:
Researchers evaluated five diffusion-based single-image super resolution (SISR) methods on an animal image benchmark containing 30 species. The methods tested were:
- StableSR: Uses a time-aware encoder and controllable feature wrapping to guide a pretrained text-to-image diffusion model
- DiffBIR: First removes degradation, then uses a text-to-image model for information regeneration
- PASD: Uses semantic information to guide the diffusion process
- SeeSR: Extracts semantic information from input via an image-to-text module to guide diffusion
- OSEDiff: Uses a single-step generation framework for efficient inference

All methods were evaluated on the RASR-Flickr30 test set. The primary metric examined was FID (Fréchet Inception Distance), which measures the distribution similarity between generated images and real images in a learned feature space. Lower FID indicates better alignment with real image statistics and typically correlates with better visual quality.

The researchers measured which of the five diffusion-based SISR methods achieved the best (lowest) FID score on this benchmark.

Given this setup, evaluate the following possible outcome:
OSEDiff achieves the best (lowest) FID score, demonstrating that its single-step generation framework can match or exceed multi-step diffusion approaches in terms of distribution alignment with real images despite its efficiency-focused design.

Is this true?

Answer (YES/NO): YES